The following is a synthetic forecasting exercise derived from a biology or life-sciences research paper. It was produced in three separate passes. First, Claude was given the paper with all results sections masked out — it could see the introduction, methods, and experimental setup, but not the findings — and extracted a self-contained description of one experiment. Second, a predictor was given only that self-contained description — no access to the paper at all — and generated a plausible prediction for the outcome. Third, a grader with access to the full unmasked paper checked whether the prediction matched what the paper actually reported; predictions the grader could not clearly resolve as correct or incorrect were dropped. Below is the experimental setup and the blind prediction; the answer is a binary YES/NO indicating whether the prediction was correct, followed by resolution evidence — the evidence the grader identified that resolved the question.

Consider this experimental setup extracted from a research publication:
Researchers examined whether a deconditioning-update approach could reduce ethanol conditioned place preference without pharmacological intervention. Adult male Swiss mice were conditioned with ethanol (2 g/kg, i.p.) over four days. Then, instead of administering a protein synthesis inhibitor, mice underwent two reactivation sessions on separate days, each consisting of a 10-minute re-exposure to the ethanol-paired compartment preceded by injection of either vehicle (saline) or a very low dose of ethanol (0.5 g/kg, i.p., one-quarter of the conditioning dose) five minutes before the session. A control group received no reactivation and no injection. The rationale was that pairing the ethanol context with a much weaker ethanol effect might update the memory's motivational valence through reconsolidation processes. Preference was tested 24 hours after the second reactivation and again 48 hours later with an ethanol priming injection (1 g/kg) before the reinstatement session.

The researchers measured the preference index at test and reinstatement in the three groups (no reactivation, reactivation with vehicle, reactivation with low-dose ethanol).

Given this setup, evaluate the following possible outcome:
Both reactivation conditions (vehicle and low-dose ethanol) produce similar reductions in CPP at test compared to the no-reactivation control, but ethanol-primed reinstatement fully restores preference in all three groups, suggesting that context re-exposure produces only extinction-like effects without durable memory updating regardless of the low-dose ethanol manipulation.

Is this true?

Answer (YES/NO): NO